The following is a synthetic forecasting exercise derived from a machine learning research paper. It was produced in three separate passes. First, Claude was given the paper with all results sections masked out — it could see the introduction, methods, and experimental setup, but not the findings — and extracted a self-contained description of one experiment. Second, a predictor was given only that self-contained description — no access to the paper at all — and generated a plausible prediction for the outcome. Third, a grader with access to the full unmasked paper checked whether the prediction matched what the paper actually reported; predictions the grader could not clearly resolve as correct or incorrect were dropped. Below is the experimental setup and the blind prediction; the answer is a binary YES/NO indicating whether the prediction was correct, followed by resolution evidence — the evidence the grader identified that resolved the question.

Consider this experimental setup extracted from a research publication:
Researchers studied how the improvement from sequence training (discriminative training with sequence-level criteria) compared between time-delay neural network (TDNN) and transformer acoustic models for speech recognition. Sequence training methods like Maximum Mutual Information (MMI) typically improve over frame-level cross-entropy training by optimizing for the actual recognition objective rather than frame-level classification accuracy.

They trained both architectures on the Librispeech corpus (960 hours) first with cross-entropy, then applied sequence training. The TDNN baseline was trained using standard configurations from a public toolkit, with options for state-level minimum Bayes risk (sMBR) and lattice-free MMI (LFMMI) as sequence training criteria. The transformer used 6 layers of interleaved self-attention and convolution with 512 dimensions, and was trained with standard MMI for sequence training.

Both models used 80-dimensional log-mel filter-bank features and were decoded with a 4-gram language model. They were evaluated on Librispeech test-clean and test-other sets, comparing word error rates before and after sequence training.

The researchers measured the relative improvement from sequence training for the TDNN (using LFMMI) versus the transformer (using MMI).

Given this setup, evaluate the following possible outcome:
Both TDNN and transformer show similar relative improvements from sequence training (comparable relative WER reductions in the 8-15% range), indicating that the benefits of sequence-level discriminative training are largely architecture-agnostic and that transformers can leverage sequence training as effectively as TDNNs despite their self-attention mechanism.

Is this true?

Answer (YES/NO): NO